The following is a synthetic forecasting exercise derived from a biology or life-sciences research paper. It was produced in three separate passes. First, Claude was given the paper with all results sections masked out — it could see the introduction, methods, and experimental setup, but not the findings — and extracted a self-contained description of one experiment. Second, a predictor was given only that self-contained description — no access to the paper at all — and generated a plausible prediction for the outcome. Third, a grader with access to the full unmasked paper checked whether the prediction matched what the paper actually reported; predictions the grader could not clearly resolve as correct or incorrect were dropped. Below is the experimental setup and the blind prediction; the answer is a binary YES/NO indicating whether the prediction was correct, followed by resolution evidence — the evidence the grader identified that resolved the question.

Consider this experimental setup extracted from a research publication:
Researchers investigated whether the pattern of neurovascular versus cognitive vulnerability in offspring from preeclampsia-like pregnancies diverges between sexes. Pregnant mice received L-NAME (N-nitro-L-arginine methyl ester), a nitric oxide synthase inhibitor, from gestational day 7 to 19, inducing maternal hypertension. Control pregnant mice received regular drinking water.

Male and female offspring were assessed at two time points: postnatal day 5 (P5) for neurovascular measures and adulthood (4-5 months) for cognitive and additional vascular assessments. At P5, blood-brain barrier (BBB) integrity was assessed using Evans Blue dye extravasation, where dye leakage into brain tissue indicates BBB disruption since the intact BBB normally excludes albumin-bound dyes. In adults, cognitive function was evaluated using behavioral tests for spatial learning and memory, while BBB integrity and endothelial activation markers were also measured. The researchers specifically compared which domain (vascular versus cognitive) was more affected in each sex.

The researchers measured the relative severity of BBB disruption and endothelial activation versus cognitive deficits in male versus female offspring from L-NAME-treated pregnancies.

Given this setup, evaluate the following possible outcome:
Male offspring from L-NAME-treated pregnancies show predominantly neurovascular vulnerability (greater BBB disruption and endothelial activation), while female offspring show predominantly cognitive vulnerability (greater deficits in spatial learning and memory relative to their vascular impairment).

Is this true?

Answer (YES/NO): YES